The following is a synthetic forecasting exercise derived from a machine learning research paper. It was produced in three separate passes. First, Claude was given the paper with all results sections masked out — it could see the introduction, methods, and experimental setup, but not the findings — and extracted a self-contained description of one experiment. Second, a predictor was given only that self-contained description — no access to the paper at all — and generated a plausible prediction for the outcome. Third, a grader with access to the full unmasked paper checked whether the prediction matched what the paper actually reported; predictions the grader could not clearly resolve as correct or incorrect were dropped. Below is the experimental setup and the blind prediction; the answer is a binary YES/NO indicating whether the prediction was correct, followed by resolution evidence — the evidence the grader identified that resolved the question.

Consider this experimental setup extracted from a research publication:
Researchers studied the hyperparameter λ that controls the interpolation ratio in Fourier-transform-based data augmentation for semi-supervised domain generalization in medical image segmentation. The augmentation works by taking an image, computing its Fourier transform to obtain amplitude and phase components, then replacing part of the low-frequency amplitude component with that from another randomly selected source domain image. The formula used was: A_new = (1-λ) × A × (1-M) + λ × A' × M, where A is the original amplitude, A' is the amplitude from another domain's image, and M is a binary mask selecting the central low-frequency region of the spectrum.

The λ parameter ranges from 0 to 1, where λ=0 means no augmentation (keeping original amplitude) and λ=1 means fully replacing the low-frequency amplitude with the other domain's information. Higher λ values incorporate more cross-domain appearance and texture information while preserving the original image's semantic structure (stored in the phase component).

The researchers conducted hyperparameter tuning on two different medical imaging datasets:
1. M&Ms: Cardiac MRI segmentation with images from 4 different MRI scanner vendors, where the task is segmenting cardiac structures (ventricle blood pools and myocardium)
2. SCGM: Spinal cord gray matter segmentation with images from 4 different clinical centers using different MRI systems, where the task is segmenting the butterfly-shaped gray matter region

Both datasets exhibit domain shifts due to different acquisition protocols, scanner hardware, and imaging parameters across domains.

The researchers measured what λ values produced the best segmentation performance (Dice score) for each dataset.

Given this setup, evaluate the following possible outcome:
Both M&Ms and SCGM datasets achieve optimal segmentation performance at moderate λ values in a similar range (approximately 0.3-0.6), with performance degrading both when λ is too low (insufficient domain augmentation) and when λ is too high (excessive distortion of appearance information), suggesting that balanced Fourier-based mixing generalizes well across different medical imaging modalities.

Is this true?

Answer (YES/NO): NO